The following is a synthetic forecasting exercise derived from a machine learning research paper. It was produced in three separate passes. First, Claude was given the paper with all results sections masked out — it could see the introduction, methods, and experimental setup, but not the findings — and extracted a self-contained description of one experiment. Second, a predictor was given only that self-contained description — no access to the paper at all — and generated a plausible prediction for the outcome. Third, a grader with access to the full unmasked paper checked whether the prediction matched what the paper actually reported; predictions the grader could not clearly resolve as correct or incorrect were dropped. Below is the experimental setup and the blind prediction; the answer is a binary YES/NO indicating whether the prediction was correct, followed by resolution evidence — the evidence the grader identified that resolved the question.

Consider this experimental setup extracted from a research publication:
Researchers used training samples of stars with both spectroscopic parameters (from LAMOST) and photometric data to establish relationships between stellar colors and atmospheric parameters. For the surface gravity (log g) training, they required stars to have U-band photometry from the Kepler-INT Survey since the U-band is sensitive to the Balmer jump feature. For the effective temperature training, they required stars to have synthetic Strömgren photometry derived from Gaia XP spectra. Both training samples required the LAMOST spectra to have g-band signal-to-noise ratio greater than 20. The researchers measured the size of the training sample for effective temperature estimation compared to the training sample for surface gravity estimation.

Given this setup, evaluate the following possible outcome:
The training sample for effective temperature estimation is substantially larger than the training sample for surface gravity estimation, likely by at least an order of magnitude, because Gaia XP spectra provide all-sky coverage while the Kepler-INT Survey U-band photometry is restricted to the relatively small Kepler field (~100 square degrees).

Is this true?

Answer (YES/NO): NO